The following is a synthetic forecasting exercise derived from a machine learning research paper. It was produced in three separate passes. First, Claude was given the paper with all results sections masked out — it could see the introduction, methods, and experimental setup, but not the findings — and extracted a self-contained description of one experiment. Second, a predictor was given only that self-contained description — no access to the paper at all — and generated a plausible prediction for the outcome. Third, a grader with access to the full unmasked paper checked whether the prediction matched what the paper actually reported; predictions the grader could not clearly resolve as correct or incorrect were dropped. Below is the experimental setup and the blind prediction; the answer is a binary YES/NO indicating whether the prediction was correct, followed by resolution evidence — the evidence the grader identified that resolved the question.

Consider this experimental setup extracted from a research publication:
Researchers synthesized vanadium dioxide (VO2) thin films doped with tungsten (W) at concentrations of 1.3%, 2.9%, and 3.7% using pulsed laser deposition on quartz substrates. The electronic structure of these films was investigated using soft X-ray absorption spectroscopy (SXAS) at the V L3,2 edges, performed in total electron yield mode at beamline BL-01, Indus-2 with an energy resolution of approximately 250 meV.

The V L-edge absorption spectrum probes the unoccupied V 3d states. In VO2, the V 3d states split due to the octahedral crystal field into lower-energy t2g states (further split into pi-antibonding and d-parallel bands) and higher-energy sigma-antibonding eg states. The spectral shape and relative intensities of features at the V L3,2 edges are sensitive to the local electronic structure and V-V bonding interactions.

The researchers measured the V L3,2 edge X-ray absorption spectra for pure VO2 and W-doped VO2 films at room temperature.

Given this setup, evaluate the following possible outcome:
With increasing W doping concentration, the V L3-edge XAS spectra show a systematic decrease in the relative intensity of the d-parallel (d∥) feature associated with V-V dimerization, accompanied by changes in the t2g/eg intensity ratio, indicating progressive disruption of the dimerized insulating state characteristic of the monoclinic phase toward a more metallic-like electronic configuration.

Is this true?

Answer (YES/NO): NO